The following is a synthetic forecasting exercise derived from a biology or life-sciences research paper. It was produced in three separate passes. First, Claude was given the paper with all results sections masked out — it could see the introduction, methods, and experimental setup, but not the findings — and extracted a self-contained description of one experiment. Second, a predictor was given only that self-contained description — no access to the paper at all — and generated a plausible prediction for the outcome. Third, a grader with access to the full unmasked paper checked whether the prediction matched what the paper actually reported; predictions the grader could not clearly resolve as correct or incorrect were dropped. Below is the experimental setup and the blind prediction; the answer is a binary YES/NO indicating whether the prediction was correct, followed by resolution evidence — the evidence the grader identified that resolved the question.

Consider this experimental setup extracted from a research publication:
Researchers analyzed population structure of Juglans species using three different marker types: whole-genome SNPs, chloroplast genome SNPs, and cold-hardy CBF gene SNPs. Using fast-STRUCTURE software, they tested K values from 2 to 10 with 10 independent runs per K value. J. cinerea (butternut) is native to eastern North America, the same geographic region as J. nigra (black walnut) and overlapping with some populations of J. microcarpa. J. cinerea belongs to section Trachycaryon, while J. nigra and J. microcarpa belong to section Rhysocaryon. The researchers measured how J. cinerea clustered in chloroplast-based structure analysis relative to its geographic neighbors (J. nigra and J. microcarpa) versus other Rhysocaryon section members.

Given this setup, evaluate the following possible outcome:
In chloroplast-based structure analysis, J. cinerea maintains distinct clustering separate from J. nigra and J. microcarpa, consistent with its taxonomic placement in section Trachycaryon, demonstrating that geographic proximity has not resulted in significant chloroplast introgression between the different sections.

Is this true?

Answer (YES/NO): NO